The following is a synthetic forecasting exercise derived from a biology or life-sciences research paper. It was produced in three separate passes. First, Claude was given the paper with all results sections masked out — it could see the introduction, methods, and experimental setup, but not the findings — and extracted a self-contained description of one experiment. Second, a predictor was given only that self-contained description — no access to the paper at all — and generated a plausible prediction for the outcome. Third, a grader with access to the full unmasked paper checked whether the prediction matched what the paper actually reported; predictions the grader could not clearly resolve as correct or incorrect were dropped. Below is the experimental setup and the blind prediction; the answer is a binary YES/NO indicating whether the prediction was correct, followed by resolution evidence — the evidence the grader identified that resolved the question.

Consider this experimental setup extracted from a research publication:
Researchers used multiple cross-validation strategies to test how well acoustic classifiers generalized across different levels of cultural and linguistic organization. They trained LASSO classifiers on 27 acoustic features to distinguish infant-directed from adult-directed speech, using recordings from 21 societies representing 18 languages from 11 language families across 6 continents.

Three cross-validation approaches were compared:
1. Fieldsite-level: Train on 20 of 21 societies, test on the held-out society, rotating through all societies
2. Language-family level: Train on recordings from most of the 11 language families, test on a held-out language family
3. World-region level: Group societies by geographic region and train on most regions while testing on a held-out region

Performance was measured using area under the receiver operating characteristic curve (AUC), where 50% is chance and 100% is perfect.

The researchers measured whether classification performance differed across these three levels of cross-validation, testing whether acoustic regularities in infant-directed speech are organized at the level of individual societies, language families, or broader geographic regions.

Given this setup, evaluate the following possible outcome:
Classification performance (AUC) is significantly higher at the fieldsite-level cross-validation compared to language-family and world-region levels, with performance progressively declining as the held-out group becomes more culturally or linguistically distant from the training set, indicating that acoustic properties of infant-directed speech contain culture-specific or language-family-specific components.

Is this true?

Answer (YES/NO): NO